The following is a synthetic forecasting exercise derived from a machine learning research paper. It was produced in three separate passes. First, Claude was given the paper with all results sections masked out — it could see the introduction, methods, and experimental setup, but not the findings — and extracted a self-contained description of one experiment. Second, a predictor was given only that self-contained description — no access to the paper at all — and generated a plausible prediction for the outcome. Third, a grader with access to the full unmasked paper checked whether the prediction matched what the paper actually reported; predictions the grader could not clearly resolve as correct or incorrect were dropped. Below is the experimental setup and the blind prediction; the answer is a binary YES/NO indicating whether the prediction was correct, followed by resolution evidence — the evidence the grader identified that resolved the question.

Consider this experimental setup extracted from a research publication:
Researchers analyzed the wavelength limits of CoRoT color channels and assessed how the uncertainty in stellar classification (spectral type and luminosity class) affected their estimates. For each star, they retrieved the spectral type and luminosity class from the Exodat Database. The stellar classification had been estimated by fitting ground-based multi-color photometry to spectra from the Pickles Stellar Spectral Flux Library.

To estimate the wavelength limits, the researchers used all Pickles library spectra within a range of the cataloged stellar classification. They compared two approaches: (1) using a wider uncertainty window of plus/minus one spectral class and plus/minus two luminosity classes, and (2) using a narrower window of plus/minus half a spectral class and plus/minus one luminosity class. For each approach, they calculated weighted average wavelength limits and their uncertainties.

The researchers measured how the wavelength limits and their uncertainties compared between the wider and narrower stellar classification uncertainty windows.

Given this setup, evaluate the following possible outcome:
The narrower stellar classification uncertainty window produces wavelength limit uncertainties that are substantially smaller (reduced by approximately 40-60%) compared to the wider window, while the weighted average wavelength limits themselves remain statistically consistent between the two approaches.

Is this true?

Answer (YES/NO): YES